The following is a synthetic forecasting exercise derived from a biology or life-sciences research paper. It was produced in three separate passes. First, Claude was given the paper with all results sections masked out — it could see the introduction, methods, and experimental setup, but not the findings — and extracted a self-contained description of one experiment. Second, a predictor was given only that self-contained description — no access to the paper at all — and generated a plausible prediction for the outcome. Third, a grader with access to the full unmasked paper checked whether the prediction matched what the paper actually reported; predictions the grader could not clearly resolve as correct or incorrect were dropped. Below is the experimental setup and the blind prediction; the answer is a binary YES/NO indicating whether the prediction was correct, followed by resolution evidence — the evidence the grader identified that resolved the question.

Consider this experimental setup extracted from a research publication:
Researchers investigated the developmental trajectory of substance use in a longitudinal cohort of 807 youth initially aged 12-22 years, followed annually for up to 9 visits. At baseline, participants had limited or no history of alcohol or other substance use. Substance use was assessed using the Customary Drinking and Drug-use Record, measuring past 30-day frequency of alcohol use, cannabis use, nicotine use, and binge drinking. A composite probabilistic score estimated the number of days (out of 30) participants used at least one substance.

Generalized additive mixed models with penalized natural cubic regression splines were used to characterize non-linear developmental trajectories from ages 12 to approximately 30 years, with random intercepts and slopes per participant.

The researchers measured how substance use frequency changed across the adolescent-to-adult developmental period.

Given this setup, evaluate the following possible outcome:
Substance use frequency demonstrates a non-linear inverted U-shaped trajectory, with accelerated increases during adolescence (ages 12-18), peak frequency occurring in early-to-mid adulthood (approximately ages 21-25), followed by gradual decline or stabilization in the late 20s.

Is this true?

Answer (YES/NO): YES